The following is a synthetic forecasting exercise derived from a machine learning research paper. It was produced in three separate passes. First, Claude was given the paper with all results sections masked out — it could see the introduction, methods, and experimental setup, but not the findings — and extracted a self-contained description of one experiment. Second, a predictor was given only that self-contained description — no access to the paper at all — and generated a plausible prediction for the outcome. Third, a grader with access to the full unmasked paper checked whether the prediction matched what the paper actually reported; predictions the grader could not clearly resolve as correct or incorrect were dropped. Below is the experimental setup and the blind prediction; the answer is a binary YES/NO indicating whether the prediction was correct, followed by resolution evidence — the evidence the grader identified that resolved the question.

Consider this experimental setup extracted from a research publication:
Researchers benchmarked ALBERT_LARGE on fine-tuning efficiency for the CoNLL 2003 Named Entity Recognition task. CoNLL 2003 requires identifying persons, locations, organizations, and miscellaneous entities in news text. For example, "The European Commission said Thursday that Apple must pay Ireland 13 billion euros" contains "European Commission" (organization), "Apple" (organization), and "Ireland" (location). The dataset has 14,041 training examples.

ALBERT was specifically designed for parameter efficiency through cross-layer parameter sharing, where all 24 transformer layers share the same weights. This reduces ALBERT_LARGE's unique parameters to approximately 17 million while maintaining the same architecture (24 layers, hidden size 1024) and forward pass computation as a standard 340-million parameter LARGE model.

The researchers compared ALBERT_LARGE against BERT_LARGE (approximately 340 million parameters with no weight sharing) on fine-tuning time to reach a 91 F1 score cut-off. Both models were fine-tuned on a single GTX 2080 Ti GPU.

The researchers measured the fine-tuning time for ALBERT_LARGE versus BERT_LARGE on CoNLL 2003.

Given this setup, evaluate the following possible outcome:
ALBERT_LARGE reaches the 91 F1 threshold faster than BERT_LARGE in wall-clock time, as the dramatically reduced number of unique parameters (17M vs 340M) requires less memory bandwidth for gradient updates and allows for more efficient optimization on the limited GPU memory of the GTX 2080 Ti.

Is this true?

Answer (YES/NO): NO